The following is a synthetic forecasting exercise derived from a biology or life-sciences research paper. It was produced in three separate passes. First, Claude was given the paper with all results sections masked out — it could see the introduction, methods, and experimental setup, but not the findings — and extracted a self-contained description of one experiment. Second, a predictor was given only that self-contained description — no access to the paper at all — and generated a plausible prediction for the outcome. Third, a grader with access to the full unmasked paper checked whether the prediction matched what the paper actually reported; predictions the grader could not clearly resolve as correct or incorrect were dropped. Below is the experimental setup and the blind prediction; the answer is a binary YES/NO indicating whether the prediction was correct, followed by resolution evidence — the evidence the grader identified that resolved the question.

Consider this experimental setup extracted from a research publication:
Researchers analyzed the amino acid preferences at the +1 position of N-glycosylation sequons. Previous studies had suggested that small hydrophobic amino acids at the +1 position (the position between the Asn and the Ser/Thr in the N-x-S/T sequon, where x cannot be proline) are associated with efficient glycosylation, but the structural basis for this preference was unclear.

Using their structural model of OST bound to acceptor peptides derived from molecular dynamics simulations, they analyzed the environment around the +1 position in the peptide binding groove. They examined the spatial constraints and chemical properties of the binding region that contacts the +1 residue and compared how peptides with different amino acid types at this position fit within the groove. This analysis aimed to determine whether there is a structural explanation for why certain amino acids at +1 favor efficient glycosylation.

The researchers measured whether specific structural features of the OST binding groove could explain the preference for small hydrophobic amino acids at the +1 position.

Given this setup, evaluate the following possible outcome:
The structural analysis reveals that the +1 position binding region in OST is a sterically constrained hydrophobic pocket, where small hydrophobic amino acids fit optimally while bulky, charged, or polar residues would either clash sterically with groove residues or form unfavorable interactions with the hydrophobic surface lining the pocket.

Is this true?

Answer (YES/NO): NO